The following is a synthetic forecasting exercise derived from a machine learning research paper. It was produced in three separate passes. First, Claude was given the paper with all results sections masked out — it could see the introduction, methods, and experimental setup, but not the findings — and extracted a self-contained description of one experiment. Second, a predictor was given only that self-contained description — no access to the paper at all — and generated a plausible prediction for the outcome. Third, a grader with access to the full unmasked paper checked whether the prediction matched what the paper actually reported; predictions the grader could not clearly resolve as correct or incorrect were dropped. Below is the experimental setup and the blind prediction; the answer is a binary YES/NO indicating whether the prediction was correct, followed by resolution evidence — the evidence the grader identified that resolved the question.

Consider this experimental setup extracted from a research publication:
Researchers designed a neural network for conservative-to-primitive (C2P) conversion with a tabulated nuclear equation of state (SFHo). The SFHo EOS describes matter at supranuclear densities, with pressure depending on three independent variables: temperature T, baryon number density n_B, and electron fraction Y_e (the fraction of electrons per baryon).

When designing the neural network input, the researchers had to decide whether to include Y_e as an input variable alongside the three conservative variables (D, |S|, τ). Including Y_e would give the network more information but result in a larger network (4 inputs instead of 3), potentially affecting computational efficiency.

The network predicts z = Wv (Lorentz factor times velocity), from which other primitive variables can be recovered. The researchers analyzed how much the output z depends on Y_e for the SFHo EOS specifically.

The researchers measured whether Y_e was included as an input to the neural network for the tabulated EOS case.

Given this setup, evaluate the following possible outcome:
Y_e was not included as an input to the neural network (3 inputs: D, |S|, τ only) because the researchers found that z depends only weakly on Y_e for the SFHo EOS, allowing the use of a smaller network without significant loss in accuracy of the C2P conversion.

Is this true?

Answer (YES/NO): YES